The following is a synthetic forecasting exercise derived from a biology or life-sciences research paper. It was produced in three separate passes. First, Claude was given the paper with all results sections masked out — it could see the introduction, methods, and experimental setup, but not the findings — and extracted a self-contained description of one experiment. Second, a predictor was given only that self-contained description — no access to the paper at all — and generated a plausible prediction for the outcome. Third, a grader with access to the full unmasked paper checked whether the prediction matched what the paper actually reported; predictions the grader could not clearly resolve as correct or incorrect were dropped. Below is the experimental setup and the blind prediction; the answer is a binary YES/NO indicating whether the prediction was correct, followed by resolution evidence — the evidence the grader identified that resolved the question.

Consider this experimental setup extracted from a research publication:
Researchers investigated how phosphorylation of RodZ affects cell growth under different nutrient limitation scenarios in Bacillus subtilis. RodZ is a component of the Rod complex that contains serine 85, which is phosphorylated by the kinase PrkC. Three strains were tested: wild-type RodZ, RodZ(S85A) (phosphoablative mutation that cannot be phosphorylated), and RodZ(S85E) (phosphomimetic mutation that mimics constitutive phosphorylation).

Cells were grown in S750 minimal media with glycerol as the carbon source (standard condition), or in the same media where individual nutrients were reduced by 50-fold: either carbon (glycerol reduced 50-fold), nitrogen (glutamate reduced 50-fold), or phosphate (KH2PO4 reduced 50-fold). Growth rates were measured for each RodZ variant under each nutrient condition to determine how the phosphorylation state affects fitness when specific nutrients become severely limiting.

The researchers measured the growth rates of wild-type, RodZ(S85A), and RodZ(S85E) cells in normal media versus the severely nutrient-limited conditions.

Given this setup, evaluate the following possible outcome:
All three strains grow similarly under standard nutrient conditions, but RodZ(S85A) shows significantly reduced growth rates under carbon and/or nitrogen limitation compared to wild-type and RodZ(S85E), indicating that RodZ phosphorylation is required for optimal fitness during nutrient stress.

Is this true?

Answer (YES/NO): NO